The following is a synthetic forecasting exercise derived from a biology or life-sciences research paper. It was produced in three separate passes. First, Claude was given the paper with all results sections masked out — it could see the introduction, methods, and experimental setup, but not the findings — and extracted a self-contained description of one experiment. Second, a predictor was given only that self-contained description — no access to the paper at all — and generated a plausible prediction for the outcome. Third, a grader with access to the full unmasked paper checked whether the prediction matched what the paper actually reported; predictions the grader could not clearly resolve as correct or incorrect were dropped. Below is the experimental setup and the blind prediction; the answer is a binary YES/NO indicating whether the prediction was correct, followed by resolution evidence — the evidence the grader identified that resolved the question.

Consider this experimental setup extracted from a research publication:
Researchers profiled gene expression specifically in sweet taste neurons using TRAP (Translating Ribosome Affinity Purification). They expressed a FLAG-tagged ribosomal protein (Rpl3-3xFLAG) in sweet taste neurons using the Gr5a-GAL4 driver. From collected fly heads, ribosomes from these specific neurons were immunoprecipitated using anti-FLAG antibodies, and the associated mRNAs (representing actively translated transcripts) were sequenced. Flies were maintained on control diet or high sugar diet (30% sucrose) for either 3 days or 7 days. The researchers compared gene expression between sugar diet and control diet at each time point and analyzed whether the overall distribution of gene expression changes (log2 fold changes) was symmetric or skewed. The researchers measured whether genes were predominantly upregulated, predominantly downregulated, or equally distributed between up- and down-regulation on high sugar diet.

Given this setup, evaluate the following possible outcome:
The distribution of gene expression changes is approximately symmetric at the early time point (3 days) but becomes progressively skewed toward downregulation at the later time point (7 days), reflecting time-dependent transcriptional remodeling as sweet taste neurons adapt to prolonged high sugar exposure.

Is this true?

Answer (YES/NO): NO